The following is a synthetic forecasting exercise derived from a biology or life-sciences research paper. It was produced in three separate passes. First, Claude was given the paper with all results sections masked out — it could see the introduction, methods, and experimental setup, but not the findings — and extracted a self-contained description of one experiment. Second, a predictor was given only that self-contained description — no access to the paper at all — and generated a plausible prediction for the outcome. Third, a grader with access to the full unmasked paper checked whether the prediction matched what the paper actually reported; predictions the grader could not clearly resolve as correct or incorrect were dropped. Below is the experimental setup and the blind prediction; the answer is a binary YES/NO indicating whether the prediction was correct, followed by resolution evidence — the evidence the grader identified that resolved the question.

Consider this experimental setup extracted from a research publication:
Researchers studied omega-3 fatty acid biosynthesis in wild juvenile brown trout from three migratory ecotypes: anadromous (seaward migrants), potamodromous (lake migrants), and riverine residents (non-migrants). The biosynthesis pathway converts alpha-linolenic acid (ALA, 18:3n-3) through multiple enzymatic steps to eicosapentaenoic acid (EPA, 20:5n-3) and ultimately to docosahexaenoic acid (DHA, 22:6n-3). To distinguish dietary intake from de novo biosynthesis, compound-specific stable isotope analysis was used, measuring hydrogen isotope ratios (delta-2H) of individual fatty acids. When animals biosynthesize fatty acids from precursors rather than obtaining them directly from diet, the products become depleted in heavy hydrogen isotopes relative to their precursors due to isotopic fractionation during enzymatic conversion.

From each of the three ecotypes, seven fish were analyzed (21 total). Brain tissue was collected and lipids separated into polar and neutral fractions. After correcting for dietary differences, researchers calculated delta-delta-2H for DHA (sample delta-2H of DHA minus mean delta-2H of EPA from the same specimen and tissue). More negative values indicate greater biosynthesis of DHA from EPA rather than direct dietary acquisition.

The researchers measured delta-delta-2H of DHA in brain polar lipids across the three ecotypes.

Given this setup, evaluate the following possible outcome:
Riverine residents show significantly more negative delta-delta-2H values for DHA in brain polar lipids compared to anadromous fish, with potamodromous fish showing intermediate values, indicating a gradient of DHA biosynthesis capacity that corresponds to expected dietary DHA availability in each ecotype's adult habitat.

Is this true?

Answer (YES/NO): NO